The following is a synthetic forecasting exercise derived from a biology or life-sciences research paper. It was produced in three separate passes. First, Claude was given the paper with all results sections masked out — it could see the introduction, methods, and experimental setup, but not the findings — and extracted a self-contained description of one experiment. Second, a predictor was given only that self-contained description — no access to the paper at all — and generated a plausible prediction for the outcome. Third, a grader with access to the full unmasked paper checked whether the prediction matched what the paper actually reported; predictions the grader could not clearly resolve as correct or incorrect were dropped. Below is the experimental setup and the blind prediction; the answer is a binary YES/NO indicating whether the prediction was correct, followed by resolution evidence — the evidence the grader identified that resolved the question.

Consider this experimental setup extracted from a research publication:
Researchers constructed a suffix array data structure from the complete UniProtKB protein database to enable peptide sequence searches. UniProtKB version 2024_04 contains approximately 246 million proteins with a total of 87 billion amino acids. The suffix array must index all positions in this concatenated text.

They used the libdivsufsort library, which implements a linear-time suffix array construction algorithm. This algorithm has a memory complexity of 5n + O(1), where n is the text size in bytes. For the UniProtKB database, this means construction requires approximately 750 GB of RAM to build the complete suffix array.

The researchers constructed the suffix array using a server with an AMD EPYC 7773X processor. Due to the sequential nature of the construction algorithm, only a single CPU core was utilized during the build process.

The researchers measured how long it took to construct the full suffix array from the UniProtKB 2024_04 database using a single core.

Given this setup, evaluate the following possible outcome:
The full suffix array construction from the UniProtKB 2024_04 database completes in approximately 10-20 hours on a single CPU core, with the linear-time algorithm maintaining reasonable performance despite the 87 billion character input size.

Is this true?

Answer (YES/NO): NO